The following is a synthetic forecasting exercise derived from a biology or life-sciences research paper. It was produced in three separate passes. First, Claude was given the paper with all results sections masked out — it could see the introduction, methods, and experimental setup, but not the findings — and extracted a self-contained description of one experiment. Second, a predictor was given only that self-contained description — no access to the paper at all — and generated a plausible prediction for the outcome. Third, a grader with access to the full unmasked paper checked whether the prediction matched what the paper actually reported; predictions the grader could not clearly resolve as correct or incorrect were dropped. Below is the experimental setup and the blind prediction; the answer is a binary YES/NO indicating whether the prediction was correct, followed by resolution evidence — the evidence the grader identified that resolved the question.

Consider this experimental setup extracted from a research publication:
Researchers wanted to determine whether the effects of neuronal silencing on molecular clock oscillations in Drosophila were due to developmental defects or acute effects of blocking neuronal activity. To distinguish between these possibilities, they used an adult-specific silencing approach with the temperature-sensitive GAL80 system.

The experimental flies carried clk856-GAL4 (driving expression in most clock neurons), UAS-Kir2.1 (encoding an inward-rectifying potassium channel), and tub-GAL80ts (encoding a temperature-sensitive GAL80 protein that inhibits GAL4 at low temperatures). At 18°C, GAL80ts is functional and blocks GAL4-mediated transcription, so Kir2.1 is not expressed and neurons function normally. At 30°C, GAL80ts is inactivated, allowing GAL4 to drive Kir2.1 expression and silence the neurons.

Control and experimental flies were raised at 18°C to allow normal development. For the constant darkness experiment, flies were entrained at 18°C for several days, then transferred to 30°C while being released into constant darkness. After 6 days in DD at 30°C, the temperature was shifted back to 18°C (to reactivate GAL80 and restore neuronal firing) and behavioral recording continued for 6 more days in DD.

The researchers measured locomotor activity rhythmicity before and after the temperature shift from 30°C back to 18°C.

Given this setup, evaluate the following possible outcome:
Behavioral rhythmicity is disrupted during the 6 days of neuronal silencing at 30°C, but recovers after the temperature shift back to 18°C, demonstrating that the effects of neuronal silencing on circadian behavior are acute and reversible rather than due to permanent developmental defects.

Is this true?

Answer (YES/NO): NO